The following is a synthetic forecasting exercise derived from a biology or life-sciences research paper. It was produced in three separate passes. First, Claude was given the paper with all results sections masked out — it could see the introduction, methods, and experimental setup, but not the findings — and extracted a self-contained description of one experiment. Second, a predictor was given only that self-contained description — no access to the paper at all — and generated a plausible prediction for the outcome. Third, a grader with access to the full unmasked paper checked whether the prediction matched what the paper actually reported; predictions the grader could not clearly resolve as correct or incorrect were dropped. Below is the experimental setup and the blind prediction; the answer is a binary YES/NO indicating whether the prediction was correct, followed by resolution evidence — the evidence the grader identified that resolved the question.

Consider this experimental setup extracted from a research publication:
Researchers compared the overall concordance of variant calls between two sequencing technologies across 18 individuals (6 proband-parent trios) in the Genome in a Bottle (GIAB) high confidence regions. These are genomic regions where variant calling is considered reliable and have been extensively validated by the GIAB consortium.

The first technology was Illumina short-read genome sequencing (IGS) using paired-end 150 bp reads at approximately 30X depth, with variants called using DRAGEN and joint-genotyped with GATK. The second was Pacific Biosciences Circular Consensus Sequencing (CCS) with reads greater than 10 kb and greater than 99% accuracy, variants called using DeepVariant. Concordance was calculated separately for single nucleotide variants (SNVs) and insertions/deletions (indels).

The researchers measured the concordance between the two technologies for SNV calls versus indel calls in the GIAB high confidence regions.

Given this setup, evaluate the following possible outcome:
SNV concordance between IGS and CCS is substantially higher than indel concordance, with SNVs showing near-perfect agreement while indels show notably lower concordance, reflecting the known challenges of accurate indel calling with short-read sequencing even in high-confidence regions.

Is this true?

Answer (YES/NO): YES